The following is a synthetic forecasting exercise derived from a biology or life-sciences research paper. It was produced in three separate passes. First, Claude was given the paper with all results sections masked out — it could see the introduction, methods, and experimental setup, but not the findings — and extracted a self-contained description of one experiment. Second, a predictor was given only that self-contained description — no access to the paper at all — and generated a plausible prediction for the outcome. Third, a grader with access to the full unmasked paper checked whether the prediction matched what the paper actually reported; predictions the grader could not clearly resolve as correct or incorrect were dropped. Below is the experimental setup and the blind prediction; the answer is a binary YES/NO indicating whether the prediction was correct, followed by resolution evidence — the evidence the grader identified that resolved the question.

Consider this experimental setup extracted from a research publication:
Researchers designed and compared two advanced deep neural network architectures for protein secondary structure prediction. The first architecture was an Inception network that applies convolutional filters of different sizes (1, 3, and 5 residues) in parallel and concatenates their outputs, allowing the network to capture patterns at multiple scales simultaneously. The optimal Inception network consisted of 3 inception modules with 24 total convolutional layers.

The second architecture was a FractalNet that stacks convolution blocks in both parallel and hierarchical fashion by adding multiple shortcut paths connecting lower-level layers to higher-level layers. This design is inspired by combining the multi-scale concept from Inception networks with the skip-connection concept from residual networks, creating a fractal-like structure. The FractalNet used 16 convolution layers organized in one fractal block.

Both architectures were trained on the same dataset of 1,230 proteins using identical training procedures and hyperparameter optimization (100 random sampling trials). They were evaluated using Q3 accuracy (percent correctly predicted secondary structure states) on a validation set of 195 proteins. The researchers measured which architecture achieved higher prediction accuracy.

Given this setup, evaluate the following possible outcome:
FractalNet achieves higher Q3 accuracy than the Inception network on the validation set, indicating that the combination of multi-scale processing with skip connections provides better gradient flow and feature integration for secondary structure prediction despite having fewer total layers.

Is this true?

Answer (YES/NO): NO